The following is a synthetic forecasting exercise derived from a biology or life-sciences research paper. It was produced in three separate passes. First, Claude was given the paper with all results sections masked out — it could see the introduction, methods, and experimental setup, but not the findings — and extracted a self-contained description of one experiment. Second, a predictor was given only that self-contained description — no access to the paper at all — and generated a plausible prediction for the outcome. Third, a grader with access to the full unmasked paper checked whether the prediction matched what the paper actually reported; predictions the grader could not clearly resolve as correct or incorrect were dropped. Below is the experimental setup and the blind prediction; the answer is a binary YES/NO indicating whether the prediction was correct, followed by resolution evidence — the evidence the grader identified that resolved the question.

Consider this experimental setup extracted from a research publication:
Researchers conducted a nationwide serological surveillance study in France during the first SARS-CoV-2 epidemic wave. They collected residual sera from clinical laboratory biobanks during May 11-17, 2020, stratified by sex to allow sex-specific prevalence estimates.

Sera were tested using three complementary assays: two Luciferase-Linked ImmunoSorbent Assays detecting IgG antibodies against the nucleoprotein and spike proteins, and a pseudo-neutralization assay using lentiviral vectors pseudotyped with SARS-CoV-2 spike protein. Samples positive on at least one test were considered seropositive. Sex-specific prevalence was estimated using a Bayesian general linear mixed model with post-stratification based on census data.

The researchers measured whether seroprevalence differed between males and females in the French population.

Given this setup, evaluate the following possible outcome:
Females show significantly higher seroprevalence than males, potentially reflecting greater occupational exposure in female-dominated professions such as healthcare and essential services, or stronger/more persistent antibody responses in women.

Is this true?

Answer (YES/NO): NO